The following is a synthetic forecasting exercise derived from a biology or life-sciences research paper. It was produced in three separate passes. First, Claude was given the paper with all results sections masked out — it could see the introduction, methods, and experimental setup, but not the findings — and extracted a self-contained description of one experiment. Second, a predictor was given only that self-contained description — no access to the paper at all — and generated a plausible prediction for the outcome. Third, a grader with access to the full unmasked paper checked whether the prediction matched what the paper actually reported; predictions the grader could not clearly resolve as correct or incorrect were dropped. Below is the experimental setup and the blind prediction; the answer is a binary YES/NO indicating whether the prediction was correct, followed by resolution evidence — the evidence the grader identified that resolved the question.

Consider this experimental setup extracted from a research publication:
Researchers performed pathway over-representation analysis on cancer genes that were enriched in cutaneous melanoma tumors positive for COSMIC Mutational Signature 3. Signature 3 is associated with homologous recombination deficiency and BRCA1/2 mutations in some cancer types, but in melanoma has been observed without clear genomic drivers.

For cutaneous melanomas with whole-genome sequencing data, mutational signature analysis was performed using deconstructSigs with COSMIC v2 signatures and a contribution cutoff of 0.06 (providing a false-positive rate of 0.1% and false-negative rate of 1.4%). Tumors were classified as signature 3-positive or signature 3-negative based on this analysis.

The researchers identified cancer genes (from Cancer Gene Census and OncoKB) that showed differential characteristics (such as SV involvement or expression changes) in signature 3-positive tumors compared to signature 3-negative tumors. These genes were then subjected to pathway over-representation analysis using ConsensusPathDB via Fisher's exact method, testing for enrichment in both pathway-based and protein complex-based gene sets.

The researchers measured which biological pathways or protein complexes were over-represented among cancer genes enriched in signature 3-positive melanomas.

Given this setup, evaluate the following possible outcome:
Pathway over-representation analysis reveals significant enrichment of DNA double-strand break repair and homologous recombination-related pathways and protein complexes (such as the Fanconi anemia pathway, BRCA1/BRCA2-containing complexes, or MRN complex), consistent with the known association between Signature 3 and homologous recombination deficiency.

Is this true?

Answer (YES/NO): YES